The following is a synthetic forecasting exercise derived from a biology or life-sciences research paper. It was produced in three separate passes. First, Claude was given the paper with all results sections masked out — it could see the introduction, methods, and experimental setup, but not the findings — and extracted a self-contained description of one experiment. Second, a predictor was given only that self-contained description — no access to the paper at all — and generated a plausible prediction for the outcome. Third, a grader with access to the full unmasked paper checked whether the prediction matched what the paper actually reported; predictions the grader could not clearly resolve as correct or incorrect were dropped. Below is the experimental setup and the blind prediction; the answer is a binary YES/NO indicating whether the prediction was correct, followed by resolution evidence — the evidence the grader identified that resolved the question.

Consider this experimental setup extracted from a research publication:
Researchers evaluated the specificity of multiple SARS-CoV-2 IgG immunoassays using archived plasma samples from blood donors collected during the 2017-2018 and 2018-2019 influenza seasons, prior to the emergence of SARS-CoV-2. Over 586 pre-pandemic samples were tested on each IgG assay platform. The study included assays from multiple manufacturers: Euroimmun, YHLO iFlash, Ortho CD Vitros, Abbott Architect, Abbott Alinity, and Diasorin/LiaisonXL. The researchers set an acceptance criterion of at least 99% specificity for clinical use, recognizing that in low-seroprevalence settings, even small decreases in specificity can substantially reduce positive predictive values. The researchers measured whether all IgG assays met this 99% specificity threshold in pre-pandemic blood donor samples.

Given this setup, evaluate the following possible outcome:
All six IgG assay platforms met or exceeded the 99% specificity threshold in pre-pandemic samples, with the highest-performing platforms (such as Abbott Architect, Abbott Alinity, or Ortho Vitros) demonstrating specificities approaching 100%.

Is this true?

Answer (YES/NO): NO